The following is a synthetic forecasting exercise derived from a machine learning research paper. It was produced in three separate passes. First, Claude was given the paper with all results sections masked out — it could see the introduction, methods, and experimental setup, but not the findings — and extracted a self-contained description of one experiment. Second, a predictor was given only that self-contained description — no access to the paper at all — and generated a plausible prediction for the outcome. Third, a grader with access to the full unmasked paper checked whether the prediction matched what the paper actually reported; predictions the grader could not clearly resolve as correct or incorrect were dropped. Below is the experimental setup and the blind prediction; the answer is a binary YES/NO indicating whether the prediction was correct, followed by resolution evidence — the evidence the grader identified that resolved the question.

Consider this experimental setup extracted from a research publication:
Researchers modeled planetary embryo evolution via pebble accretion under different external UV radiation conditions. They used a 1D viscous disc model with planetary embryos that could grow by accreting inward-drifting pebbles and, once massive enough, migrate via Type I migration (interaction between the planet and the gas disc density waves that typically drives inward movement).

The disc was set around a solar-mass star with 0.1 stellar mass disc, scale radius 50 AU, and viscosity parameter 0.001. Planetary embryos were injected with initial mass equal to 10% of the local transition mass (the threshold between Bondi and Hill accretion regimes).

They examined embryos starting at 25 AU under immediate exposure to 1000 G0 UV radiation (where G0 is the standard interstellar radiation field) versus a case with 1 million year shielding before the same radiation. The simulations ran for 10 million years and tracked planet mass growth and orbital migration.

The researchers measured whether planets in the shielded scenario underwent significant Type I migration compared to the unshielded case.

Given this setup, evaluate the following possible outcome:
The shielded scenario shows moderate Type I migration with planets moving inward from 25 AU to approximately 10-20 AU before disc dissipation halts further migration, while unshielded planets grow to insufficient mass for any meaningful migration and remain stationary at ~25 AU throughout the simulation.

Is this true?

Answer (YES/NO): NO